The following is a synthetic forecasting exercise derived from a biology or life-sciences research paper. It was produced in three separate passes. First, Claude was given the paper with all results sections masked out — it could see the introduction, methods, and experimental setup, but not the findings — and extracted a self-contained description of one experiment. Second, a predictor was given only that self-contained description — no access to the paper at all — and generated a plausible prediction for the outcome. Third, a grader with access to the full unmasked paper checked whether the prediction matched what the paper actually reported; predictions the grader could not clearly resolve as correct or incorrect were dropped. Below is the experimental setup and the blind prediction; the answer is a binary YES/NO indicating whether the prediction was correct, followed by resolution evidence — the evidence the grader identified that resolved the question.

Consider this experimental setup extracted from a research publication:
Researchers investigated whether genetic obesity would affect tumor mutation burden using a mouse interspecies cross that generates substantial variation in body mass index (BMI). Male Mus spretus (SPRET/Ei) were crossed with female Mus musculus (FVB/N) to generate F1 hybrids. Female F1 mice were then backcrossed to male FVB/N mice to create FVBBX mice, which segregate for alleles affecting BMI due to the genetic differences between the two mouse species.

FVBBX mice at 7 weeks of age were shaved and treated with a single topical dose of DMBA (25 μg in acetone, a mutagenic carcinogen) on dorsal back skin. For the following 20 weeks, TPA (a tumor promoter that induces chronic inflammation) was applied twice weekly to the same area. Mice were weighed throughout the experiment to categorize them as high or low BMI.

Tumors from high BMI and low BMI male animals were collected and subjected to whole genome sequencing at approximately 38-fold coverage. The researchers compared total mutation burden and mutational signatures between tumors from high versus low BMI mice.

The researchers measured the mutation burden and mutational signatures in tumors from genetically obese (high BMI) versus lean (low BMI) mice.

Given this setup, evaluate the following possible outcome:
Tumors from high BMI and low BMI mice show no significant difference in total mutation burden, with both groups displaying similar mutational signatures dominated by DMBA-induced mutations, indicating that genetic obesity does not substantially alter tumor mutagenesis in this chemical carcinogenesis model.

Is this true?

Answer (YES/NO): YES